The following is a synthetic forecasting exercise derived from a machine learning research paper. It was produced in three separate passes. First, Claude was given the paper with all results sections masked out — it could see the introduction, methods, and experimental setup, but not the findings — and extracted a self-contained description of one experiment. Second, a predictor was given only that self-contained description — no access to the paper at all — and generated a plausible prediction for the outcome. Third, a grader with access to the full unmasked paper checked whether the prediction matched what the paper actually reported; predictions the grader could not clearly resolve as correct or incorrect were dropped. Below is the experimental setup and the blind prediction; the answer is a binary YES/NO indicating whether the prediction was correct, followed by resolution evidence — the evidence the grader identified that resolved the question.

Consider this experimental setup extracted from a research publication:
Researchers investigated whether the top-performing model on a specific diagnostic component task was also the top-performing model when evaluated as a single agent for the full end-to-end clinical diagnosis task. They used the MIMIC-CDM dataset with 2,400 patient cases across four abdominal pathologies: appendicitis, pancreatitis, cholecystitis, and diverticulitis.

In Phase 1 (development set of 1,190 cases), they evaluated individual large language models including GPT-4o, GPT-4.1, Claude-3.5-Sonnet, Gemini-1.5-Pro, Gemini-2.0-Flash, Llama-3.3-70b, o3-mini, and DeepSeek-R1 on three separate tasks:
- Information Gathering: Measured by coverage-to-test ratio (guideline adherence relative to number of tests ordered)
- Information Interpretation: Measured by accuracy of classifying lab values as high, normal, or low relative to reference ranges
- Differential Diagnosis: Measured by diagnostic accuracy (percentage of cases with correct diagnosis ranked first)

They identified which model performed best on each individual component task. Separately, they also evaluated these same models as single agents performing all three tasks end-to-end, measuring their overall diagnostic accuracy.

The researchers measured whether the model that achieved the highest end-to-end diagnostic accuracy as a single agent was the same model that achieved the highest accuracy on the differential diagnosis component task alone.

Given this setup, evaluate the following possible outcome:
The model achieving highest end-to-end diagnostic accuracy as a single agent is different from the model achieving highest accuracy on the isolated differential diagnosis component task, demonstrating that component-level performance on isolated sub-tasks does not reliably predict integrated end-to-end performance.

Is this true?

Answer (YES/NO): NO